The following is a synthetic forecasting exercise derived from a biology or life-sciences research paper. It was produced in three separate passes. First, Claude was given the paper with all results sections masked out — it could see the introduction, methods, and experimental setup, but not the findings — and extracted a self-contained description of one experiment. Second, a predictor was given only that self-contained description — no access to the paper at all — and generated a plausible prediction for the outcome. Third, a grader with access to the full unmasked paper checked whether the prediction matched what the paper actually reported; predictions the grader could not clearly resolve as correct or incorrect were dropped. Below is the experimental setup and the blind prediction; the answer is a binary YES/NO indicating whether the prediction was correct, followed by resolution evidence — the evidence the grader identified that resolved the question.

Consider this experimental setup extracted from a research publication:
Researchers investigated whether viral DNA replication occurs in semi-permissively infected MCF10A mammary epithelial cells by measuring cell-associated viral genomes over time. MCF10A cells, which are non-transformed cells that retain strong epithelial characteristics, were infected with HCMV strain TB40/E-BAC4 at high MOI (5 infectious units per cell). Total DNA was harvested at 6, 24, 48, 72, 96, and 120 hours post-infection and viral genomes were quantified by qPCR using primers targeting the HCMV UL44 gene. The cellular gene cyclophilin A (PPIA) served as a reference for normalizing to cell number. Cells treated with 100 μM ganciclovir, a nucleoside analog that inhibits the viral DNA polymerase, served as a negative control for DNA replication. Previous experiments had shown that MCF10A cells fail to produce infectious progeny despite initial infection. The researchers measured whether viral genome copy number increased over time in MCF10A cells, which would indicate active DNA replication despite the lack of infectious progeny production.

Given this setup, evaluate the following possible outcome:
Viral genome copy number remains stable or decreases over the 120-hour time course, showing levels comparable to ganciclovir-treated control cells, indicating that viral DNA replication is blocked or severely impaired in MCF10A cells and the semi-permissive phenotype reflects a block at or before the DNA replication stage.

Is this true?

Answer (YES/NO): YES